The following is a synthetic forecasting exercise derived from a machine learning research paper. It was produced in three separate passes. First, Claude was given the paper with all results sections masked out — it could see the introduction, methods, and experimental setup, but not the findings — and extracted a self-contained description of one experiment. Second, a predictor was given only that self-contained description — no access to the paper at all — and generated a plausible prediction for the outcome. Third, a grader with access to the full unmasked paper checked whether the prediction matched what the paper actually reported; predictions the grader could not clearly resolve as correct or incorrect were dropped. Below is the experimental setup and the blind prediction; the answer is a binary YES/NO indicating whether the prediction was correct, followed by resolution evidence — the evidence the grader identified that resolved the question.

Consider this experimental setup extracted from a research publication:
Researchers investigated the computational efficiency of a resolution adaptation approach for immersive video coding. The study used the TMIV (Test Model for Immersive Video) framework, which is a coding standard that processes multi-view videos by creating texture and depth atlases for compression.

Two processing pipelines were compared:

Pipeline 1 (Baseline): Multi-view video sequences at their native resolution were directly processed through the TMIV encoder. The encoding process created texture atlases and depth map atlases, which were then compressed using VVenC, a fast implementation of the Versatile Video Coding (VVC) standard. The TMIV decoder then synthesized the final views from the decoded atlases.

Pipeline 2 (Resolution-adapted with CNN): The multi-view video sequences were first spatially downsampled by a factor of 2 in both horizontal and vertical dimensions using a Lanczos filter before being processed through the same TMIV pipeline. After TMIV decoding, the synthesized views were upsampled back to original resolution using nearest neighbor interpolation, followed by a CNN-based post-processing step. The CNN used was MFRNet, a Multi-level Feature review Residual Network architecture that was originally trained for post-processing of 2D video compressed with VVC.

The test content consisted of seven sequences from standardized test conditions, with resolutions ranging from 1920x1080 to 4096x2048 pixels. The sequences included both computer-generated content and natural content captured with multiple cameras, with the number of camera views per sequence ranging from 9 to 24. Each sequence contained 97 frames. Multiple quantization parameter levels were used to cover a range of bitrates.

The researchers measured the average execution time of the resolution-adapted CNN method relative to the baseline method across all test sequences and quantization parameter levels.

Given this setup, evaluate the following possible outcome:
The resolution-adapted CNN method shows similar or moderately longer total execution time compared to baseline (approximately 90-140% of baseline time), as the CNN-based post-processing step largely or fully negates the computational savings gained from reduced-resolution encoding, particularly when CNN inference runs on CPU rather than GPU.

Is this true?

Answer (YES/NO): NO